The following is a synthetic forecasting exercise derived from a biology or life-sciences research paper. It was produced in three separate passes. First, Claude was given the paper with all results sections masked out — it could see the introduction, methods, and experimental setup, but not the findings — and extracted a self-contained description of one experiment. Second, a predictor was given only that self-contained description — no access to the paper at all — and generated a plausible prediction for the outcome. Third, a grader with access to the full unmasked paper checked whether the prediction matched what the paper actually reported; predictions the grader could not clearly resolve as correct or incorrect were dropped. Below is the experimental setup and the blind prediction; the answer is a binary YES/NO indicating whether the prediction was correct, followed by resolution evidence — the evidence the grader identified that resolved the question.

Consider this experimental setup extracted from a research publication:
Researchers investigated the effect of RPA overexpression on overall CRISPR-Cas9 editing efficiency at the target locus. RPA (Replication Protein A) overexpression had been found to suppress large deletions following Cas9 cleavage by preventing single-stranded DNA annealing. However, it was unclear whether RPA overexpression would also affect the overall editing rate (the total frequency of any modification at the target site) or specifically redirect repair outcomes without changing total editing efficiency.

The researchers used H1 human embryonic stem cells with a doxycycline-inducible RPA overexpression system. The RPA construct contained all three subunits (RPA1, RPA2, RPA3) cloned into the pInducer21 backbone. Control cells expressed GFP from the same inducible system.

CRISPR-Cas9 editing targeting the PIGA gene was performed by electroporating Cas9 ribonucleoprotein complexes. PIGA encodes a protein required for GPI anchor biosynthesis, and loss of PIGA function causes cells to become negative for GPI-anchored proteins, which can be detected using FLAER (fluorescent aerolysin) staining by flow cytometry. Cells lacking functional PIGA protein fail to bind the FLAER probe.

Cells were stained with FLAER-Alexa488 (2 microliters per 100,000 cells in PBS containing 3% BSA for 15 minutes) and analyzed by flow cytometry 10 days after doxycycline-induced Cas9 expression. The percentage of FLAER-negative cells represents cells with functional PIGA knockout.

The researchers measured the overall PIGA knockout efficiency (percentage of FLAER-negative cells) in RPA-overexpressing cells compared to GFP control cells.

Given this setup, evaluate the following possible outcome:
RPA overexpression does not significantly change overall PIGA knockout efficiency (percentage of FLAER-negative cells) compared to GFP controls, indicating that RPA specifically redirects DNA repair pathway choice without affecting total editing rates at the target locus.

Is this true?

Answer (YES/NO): YES